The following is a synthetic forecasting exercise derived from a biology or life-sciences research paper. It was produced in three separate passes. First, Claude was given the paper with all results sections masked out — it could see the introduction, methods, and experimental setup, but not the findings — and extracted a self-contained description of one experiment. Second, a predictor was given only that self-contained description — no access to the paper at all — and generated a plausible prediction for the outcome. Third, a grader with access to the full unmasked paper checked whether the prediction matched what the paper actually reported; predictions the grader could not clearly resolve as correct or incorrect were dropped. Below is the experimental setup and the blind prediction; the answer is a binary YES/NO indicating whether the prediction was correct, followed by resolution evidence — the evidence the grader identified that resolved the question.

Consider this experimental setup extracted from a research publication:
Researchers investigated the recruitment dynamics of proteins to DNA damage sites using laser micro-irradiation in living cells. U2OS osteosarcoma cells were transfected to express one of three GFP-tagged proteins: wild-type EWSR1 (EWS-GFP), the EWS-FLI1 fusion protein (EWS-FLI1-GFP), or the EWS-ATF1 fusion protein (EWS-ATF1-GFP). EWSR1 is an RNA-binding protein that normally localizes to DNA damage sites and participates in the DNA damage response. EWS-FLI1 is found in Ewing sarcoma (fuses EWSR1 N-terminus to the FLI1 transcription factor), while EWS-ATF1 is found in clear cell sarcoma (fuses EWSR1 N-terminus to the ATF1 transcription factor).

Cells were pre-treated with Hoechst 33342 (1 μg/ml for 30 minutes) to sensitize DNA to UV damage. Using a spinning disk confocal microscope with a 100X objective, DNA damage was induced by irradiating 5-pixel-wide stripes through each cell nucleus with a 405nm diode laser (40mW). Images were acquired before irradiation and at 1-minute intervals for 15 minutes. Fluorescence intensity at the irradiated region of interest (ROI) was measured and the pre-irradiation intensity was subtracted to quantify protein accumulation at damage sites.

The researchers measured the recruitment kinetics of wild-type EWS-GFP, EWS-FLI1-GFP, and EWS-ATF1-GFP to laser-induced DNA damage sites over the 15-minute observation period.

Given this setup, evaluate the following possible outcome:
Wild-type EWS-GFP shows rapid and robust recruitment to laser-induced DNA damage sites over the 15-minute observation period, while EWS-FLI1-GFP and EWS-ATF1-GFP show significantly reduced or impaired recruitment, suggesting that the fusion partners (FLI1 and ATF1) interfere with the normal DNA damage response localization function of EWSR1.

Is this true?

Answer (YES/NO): NO